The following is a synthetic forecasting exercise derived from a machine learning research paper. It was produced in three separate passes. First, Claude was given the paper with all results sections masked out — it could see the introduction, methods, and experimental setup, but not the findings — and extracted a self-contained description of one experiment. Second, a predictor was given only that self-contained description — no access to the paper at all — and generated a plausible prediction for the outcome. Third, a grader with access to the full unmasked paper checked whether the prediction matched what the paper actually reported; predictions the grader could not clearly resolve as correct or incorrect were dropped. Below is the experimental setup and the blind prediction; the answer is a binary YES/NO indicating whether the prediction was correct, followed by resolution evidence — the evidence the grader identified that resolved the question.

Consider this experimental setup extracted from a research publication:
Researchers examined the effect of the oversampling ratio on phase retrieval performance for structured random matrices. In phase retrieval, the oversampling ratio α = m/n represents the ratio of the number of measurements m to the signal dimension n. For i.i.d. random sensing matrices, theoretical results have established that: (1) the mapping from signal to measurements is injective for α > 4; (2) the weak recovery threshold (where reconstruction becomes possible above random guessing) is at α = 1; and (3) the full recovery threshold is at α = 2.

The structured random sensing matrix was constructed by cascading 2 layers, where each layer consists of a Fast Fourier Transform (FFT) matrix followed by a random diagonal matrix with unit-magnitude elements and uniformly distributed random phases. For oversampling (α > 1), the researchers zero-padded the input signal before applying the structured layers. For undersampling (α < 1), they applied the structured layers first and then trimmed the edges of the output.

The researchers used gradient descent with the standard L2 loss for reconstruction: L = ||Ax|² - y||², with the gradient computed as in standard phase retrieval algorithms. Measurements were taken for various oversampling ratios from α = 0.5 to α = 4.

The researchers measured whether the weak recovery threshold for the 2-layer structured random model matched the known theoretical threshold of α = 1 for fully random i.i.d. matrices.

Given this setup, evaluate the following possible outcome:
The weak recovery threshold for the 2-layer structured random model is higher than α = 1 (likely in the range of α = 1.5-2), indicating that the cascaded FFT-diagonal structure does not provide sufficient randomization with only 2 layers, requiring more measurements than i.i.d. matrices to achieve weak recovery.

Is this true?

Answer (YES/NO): YES